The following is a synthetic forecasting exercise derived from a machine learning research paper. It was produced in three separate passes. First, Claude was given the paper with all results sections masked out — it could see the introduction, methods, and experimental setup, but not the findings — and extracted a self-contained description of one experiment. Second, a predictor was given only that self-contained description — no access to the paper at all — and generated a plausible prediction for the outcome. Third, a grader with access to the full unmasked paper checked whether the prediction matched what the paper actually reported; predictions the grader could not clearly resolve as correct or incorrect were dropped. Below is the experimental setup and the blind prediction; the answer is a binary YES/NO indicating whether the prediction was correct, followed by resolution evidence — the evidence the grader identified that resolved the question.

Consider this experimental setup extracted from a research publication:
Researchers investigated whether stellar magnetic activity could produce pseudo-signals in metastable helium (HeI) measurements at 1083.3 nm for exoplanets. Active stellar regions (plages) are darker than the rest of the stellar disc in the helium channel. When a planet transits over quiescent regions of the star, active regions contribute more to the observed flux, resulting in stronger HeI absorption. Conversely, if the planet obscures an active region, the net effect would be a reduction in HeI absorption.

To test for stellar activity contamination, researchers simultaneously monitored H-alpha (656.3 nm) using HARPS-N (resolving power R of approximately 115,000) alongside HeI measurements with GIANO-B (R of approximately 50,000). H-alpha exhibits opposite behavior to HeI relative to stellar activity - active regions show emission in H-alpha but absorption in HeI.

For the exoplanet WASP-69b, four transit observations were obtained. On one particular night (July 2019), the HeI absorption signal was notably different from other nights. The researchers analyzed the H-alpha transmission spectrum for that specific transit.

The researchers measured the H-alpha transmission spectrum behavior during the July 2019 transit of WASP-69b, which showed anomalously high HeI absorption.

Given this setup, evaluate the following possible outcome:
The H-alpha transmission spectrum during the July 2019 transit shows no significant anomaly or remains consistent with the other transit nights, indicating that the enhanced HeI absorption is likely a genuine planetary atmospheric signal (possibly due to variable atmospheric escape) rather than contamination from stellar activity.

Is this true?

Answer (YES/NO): NO